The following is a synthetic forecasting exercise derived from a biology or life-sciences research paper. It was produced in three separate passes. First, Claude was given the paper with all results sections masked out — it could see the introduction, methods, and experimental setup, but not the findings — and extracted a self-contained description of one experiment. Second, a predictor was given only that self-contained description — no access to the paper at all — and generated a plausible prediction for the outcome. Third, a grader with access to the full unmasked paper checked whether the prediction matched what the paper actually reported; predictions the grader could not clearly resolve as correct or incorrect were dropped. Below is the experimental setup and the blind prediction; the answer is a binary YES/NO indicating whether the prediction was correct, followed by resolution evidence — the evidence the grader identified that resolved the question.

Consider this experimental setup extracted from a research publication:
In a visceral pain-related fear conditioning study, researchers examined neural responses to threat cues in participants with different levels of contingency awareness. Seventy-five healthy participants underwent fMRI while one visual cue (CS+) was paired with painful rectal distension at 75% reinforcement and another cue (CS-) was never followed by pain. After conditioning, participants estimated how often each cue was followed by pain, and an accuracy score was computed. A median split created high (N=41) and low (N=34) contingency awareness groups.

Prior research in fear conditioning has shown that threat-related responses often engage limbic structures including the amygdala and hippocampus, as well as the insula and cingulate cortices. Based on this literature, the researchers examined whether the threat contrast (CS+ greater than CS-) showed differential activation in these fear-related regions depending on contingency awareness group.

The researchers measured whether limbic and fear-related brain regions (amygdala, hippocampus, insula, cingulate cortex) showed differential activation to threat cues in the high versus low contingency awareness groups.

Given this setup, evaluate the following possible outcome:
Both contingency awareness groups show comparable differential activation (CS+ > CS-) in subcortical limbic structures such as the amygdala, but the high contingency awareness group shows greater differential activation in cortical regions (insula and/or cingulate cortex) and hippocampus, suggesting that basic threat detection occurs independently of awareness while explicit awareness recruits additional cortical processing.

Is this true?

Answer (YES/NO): NO